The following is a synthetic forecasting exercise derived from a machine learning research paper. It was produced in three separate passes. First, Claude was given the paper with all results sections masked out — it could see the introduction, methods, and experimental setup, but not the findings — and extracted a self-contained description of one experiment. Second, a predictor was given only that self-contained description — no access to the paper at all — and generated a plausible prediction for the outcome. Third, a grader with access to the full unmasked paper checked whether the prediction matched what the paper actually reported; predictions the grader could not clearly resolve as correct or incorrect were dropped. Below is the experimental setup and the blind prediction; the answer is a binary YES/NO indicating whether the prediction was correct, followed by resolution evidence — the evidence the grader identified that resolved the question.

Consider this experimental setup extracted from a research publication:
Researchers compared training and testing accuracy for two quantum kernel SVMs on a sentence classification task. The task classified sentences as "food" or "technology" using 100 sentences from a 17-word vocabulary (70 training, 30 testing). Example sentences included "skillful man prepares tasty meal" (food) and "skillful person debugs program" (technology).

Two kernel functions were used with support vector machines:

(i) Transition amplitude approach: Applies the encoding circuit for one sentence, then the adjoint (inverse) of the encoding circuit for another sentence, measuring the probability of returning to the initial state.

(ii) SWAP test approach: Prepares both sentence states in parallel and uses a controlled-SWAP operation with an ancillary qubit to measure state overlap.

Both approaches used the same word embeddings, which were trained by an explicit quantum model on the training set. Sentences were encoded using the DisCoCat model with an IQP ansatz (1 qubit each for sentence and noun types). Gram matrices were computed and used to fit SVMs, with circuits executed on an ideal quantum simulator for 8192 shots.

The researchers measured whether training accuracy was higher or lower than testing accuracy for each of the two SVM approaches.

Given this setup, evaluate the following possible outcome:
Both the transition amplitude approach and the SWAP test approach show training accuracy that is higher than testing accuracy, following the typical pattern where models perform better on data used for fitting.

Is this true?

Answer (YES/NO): NO